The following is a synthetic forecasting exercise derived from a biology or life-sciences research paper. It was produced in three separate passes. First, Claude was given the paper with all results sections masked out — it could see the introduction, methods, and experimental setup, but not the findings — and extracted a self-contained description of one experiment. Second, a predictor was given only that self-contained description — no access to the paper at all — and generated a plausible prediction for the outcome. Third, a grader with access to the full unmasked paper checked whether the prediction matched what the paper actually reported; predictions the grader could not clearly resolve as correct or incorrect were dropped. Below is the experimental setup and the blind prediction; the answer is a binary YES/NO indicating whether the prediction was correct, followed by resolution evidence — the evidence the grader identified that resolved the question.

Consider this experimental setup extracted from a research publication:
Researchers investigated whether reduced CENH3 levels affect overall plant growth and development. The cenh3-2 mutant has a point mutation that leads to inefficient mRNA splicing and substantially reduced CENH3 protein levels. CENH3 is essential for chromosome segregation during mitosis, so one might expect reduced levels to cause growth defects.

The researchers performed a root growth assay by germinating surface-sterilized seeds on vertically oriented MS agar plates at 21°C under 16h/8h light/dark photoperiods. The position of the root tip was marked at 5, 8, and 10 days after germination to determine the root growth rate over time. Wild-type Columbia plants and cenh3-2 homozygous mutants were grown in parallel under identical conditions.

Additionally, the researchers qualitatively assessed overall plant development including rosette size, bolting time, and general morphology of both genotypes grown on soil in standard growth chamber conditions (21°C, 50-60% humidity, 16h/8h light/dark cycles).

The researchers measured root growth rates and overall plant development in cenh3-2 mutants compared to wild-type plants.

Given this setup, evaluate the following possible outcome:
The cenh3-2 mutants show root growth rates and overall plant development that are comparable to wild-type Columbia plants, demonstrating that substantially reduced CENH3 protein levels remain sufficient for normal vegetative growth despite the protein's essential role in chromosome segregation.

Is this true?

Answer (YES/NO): NO